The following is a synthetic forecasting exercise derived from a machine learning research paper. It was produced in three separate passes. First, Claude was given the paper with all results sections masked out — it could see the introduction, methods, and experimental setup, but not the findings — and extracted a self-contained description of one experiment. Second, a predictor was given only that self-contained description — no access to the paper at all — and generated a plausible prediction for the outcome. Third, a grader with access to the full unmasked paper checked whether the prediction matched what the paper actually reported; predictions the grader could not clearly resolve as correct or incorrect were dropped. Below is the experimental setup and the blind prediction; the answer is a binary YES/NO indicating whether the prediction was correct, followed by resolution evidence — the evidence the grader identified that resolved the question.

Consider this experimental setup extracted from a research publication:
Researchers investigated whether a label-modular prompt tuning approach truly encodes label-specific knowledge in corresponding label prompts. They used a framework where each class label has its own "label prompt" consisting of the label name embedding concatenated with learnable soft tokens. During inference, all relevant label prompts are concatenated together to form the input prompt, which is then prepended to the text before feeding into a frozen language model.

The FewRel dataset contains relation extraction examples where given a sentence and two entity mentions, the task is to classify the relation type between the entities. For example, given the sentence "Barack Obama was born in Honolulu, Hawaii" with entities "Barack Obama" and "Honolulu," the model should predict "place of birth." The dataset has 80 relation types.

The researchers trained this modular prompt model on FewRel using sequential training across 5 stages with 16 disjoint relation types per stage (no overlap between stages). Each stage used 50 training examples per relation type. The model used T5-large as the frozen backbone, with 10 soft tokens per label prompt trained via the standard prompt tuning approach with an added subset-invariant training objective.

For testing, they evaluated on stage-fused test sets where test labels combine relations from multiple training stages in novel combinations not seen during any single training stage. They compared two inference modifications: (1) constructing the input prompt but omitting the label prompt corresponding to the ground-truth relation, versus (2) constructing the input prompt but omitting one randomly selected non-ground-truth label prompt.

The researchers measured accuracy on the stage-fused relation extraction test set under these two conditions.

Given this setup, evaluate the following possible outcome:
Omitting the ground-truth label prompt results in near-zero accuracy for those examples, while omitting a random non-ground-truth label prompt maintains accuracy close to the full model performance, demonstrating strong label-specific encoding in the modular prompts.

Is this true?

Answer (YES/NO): YES